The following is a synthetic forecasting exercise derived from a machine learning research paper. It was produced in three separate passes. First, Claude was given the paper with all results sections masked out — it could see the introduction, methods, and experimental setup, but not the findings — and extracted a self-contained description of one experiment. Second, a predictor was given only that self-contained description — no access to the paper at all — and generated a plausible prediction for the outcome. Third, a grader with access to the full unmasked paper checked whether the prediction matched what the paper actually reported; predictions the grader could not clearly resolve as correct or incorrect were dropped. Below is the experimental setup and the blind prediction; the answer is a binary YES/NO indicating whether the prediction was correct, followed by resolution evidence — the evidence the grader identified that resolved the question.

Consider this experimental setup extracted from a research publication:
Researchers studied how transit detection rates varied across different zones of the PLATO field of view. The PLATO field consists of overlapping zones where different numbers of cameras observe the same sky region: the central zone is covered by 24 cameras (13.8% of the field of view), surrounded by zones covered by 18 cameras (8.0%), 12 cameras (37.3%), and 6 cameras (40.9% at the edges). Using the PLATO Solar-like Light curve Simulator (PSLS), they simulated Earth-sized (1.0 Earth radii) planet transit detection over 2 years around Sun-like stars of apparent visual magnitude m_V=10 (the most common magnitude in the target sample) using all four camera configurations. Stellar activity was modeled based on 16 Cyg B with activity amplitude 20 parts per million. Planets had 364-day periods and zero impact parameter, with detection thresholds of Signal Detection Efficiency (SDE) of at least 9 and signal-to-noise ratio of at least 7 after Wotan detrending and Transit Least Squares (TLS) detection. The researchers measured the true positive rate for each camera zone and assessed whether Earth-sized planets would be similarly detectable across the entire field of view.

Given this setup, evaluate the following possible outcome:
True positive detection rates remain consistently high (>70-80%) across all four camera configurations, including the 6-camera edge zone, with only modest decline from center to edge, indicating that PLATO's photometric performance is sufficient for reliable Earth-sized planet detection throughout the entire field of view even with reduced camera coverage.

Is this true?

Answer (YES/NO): NO